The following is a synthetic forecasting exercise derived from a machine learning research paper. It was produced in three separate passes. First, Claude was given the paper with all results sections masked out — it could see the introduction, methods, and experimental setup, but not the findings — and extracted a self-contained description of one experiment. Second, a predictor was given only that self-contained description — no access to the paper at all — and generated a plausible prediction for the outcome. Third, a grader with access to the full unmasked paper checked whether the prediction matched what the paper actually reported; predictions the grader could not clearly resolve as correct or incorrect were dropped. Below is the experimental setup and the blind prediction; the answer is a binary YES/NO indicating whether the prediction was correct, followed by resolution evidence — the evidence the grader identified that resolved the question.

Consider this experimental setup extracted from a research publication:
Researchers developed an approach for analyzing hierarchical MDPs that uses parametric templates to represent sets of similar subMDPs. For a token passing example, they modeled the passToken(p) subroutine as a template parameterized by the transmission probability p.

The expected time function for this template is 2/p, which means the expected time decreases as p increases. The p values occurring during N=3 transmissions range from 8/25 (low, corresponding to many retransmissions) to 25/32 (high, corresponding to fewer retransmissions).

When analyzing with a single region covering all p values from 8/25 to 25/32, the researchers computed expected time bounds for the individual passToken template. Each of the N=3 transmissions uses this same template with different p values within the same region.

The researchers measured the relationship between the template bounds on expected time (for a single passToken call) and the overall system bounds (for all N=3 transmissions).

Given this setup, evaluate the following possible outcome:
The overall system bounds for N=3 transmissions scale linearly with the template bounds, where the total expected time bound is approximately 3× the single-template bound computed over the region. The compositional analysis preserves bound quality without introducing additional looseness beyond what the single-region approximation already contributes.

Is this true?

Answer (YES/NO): YES